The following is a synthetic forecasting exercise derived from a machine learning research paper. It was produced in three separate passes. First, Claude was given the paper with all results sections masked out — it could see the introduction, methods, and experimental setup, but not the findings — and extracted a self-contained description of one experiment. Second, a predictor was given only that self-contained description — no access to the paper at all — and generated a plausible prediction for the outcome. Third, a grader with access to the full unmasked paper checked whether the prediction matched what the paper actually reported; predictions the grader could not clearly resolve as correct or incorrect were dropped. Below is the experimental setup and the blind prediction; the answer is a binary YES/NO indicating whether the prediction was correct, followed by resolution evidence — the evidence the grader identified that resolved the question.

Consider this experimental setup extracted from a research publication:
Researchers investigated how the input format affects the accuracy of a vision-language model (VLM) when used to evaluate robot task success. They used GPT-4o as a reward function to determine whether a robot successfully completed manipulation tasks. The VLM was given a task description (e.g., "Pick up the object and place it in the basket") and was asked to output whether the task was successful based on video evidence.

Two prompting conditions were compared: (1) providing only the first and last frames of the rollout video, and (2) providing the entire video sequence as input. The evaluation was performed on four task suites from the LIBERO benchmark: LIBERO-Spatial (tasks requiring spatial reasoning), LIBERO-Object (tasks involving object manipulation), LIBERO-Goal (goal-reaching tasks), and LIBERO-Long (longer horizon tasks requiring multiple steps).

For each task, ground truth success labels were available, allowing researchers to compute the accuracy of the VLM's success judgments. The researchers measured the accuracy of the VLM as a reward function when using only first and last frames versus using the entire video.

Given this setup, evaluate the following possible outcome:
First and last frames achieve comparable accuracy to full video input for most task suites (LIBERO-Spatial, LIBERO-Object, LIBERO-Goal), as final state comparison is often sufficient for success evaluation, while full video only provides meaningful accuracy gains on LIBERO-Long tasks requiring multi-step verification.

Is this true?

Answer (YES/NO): NO